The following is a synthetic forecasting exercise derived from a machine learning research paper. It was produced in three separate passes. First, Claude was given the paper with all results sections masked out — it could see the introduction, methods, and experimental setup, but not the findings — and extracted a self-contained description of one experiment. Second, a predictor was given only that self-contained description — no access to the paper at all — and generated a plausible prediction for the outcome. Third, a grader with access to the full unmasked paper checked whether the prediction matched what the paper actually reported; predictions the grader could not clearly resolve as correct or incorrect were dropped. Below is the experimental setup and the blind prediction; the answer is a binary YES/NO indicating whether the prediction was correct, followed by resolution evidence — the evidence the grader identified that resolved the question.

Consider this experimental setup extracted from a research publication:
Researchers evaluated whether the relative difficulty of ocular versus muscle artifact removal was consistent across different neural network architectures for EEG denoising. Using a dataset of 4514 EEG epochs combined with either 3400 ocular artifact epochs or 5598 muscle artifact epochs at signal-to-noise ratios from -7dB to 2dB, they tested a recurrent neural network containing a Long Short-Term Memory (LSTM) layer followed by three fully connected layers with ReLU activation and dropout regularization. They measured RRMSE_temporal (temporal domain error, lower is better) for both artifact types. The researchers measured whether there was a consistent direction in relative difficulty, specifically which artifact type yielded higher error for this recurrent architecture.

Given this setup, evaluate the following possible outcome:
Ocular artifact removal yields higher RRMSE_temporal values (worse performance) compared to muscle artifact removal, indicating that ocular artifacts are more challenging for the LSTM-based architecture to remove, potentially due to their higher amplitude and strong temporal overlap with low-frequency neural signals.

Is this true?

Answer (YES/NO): NO